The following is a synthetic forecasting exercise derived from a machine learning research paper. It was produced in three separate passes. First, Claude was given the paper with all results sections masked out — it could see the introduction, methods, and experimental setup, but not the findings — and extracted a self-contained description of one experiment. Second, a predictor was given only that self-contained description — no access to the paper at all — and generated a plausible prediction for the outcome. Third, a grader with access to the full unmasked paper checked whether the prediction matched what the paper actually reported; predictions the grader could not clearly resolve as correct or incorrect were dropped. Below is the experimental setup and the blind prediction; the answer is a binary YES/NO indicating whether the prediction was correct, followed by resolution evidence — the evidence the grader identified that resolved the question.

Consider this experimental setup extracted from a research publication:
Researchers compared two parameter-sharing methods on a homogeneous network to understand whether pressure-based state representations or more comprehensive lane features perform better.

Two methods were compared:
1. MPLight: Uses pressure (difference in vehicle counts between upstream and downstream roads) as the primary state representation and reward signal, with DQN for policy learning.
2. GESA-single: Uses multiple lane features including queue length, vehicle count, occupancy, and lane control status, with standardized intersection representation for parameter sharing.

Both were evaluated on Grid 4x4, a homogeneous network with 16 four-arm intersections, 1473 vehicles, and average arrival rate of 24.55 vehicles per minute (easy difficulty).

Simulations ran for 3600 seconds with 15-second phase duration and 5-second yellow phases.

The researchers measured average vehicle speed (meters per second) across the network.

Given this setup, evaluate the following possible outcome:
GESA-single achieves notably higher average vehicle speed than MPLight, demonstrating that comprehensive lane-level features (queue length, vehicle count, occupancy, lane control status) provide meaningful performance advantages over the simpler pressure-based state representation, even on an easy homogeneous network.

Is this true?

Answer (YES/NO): NO